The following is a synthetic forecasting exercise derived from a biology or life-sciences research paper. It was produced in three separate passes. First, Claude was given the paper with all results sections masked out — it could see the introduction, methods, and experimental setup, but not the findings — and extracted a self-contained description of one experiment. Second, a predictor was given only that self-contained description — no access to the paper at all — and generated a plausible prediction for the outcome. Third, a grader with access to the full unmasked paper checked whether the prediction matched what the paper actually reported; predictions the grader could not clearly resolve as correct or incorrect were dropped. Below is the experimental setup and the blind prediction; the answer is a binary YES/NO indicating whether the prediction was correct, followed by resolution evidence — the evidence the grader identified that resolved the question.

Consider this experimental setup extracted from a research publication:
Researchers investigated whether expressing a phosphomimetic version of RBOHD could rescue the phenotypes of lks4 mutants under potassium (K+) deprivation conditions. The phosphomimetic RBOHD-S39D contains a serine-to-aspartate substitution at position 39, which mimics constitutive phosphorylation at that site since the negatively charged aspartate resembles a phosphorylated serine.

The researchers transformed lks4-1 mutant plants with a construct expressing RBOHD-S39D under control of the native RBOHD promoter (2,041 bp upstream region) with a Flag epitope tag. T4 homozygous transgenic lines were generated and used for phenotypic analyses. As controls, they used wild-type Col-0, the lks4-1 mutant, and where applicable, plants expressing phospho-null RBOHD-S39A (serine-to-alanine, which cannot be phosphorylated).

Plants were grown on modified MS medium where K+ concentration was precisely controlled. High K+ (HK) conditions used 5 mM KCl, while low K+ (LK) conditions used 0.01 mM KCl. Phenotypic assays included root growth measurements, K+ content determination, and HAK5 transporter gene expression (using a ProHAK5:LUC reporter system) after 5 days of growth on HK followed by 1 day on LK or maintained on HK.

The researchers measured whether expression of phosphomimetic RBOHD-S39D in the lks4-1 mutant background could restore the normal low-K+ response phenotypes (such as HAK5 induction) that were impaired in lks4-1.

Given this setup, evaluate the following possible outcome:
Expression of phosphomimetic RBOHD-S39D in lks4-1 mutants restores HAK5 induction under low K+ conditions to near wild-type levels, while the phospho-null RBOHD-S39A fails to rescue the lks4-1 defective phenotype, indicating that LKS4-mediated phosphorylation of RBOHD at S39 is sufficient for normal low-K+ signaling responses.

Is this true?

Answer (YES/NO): NO